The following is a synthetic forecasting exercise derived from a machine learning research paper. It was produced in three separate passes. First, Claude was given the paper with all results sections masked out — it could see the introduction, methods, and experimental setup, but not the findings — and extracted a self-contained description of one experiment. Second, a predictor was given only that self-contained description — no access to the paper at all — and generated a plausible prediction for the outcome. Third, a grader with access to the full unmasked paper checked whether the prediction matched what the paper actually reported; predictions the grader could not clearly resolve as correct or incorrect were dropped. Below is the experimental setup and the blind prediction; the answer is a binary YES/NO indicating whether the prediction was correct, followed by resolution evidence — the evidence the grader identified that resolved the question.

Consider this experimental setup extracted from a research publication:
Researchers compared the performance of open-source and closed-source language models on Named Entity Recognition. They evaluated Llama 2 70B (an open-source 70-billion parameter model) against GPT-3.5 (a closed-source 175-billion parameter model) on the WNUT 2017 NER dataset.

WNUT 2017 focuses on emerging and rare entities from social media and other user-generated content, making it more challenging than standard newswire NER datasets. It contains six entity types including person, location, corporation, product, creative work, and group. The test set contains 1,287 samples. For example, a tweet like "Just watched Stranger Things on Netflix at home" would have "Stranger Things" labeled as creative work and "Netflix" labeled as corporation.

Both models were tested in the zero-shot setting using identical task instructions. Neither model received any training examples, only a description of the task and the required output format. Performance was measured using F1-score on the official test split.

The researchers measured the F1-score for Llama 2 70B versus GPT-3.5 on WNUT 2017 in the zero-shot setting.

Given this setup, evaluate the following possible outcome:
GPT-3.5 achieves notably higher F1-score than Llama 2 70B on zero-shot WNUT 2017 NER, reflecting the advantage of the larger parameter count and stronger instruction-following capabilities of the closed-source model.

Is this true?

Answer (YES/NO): YES